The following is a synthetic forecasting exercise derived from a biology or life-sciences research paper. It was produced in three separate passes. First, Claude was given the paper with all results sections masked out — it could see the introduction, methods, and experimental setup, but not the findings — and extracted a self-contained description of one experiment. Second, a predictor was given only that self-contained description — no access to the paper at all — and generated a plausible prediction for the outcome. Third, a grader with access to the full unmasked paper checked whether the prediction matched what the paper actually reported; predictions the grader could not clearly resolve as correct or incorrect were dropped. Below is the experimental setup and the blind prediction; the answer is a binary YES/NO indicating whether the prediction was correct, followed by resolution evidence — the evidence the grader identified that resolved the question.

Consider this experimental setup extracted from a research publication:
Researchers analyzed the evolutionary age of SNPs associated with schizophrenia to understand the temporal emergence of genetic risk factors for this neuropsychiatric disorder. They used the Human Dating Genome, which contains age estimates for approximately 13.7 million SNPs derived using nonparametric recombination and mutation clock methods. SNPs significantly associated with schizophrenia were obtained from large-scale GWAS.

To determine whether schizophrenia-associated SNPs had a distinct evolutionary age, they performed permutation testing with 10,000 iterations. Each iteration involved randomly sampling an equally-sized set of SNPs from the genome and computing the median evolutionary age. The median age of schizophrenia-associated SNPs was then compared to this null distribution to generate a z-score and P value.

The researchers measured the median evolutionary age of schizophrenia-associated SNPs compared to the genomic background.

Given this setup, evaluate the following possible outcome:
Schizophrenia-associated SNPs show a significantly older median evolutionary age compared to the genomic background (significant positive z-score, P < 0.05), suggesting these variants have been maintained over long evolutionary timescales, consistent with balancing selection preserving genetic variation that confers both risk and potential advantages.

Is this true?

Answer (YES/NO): NO